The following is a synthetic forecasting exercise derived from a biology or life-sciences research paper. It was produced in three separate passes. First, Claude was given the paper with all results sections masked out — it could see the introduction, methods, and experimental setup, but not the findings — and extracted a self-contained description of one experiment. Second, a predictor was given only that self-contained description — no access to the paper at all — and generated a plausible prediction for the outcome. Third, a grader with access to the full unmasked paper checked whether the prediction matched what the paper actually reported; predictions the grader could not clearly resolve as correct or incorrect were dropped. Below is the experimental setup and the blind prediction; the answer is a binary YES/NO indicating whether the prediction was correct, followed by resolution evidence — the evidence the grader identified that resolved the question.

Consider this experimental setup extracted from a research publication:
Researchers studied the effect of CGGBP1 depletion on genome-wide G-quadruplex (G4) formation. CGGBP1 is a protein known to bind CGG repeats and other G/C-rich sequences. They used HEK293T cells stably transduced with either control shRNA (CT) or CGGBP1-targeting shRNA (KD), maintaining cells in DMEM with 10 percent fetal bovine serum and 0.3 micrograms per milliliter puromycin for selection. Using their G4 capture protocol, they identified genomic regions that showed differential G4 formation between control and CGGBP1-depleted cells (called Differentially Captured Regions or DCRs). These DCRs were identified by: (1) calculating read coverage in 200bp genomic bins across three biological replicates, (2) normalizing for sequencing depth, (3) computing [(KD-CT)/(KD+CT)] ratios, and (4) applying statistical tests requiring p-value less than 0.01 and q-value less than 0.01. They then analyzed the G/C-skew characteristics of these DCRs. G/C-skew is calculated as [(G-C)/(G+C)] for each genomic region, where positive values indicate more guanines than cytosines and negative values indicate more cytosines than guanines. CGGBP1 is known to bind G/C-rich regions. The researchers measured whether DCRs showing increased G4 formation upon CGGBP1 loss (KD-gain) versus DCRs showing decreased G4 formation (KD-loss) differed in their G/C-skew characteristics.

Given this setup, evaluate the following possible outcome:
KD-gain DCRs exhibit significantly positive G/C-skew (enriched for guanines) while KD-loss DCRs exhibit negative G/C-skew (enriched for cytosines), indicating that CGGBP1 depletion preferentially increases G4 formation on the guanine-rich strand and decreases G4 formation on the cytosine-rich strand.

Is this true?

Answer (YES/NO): NO